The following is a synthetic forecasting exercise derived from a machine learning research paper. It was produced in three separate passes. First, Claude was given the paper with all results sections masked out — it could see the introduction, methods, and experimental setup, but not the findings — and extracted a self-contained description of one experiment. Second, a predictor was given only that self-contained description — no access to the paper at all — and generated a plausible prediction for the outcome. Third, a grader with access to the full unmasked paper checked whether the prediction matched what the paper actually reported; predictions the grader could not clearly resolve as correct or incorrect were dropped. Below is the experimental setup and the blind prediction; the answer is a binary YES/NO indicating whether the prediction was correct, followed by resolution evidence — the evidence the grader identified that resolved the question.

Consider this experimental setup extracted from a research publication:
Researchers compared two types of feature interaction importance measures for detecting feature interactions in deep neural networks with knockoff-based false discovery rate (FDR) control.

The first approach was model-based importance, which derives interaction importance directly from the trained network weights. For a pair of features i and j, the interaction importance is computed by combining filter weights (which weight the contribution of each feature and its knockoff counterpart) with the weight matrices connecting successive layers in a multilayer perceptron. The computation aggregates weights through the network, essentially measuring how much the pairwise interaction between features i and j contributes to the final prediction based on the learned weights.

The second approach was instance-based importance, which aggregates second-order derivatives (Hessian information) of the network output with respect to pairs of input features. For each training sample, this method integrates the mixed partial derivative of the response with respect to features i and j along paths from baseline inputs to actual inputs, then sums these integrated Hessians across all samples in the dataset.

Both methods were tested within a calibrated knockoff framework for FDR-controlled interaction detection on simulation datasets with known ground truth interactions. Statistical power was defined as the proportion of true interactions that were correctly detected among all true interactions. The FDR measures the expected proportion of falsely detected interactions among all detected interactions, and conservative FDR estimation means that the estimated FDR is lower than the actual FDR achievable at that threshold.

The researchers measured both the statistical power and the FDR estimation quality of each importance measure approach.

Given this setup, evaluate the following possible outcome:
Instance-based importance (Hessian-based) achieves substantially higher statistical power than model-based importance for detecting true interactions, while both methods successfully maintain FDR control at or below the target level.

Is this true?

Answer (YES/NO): YES